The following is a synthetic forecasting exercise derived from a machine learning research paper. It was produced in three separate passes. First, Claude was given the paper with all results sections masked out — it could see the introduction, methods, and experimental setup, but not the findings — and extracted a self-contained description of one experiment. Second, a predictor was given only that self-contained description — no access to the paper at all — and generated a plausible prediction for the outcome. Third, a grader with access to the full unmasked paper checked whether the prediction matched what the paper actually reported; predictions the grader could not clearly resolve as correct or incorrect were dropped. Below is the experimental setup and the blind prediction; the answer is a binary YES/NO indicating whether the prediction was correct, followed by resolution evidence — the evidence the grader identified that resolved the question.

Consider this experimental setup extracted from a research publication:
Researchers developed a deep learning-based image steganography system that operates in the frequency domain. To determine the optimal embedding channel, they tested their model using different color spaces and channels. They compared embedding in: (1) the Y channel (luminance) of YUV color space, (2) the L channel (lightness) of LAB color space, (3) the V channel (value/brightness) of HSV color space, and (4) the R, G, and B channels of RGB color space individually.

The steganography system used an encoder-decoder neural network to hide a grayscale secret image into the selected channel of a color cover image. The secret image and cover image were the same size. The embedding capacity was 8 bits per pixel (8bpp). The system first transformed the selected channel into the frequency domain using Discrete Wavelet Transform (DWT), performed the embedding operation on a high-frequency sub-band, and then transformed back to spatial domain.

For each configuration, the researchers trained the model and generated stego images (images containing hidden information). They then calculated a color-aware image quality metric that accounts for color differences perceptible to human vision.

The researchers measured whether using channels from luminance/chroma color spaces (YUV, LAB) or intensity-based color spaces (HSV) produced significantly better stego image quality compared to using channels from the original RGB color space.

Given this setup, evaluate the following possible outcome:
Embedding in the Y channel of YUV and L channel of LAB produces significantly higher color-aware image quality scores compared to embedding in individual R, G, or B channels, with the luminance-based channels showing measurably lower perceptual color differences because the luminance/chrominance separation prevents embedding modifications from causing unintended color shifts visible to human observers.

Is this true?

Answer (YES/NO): NO